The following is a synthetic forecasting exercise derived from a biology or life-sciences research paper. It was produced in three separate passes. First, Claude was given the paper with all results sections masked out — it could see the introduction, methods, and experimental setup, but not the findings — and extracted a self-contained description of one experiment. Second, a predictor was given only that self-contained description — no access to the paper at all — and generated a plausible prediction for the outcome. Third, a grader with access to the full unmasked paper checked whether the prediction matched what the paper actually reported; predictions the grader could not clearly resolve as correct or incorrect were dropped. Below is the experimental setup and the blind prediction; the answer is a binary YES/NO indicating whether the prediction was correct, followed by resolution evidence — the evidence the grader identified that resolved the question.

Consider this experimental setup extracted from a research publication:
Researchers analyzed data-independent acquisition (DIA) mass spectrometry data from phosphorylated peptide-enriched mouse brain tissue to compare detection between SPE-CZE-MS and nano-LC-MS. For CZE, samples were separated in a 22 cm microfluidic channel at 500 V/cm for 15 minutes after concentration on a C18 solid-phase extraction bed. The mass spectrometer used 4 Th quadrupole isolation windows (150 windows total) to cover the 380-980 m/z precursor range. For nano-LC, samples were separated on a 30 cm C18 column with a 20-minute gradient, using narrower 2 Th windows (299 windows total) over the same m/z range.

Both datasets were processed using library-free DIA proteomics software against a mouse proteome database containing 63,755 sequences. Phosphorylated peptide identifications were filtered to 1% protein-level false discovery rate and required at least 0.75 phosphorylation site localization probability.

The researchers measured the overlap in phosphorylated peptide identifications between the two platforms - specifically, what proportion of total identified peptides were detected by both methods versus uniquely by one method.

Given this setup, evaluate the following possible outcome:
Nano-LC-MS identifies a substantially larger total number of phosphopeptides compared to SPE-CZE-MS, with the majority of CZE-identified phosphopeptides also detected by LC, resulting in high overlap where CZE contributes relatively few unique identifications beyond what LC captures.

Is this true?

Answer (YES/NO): NO